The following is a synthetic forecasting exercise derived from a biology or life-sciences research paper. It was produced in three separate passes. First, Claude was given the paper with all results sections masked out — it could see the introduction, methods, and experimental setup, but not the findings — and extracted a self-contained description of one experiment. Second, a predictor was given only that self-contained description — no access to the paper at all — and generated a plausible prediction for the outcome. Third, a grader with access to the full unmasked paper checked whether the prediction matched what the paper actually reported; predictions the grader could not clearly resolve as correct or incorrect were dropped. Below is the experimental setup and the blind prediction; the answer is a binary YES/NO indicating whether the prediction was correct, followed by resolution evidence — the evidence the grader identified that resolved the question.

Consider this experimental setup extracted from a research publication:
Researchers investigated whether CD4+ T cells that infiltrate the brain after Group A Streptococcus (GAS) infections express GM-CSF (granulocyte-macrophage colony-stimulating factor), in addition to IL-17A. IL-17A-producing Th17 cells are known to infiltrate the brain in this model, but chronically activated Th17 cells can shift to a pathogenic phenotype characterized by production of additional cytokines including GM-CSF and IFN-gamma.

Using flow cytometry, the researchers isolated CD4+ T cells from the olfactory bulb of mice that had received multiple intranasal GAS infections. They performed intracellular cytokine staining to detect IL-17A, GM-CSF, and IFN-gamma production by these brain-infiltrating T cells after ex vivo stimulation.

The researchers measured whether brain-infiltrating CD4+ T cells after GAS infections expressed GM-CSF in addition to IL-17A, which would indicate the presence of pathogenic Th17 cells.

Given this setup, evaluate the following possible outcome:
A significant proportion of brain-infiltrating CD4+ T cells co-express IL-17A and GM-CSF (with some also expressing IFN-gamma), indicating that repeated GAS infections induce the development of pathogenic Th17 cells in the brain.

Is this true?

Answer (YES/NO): YES